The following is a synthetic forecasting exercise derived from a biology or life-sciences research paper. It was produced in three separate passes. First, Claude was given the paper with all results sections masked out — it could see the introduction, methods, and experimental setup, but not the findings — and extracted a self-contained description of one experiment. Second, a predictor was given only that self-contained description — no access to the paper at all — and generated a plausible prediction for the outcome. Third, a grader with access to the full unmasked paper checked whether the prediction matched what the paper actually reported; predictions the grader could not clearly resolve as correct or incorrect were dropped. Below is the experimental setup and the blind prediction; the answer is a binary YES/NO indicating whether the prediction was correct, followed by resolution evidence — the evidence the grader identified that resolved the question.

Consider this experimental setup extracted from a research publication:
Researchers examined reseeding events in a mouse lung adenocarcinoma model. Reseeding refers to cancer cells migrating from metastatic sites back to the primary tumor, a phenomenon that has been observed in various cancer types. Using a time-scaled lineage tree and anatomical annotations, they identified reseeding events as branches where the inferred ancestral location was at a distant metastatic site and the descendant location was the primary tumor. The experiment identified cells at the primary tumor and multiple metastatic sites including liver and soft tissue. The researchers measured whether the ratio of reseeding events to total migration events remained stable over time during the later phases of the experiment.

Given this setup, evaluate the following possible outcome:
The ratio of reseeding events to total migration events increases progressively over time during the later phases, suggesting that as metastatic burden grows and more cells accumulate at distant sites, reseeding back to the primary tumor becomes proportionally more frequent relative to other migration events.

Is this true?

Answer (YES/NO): NO